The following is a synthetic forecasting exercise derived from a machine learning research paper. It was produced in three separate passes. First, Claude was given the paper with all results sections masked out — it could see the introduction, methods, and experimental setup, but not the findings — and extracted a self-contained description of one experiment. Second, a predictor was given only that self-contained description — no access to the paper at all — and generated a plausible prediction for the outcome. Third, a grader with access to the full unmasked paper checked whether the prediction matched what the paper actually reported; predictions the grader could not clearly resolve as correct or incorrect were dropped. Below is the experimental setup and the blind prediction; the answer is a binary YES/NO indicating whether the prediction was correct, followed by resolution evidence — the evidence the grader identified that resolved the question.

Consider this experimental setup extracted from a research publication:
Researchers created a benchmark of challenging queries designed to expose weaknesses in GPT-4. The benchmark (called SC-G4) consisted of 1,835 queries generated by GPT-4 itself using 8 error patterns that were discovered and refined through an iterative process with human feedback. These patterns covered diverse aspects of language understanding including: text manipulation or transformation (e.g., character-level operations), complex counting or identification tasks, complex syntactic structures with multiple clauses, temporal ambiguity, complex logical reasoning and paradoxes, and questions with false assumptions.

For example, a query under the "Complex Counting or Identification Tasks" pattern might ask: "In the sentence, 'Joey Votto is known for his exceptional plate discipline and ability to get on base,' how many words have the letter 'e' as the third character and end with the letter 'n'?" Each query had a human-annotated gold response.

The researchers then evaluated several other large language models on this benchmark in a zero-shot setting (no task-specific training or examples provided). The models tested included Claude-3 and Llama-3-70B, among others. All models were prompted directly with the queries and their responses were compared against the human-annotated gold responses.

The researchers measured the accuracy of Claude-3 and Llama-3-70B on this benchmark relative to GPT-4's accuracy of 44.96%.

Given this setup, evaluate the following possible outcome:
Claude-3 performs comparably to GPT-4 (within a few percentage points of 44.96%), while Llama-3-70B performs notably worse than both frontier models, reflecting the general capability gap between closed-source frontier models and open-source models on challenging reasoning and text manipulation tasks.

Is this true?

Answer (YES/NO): NO